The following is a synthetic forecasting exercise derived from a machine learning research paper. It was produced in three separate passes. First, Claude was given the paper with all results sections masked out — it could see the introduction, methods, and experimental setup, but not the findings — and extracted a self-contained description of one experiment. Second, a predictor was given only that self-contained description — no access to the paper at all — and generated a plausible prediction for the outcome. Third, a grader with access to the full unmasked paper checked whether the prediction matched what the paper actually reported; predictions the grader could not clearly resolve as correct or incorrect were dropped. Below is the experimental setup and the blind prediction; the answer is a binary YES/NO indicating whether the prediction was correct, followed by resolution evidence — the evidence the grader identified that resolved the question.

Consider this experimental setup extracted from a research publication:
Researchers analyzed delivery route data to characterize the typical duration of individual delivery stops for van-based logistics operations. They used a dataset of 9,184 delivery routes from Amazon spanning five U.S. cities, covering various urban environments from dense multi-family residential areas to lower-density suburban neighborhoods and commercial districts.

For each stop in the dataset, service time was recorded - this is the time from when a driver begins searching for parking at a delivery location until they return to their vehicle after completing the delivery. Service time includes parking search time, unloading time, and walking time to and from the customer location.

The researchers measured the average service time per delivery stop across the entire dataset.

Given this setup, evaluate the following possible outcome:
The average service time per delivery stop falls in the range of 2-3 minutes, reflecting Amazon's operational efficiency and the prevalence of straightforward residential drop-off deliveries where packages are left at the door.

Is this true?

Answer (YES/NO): NO